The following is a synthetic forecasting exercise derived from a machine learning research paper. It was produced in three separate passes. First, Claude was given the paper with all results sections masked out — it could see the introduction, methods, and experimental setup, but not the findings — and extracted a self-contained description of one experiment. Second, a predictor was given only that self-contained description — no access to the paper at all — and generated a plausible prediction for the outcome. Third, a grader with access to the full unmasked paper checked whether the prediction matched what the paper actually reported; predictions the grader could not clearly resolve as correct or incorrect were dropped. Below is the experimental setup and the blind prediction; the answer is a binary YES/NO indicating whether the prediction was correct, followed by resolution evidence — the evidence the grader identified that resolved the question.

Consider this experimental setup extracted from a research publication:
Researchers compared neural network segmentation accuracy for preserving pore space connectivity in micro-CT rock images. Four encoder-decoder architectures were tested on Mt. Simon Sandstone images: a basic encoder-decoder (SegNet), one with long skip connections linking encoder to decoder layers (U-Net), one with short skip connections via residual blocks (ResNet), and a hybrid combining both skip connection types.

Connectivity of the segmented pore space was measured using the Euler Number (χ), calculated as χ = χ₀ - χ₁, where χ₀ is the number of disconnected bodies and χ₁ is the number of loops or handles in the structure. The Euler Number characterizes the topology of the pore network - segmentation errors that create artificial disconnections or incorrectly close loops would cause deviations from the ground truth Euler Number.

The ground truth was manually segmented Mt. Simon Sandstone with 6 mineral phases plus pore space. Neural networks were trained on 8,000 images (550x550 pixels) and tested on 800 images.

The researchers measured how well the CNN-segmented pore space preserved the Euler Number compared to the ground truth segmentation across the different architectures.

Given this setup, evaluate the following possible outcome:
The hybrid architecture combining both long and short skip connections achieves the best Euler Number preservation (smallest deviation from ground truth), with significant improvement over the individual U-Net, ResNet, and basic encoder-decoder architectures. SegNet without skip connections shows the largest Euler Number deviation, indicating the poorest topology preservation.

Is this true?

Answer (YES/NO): NO